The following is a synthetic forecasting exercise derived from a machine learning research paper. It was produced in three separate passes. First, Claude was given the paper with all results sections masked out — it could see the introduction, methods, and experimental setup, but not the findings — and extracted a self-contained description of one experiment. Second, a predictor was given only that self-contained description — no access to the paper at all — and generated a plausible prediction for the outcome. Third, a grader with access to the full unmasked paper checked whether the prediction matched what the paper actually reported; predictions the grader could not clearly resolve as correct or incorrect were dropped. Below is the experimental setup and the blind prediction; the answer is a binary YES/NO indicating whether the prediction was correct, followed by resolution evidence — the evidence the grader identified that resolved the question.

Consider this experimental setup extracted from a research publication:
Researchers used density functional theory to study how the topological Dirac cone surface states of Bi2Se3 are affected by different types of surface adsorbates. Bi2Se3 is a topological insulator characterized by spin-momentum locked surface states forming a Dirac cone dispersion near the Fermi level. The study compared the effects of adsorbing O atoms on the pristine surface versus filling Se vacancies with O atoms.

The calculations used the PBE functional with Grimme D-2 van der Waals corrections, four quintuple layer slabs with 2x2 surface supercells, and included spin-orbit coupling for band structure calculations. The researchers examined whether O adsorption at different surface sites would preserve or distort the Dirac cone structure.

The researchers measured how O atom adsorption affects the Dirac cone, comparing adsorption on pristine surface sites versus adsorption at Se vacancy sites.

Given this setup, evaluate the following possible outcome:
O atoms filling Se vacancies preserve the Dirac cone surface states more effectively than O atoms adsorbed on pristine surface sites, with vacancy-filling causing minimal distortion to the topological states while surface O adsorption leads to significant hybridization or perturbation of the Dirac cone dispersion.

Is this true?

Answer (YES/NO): NO